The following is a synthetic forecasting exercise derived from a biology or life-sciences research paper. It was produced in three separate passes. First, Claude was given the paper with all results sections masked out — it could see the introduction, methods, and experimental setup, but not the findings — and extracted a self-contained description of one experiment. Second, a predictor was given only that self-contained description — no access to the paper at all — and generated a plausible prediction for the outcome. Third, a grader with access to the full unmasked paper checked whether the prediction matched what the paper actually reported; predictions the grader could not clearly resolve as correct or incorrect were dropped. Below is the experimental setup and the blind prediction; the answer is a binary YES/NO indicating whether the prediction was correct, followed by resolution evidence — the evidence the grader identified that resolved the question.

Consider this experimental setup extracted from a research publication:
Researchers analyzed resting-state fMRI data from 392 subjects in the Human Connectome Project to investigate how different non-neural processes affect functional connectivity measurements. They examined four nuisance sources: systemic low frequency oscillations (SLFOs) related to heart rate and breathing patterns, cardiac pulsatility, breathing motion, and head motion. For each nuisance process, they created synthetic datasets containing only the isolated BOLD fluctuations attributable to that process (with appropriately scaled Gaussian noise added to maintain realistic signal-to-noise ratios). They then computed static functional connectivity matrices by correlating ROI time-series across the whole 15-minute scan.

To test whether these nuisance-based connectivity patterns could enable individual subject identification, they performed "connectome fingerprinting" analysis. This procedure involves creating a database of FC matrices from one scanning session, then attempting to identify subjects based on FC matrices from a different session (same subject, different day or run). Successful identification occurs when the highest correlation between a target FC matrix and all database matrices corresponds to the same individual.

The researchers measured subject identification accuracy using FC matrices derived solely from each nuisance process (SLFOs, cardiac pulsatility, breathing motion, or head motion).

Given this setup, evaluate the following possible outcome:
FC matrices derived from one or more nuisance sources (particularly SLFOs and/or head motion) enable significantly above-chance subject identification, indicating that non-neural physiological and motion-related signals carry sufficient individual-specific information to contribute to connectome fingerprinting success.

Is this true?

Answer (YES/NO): YES